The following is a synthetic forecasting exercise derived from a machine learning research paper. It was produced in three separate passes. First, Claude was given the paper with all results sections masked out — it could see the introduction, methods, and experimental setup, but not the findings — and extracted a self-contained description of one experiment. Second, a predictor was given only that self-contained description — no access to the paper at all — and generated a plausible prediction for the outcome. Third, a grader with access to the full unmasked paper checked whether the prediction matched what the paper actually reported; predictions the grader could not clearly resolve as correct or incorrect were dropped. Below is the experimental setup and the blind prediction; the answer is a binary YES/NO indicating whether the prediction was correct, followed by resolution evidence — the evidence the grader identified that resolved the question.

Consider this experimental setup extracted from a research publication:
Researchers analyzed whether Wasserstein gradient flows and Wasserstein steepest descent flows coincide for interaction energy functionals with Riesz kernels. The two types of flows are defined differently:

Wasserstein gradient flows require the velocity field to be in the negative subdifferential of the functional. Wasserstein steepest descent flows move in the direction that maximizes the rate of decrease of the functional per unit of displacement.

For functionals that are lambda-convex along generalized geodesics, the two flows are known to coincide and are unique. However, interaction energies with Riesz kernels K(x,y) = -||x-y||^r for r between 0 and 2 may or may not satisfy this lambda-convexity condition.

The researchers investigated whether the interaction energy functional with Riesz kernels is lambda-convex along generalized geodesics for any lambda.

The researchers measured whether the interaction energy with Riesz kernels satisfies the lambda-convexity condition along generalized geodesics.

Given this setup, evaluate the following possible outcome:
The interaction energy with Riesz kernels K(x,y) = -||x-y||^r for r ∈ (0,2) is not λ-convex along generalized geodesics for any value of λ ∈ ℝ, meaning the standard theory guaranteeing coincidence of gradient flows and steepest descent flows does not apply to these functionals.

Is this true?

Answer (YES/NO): YES